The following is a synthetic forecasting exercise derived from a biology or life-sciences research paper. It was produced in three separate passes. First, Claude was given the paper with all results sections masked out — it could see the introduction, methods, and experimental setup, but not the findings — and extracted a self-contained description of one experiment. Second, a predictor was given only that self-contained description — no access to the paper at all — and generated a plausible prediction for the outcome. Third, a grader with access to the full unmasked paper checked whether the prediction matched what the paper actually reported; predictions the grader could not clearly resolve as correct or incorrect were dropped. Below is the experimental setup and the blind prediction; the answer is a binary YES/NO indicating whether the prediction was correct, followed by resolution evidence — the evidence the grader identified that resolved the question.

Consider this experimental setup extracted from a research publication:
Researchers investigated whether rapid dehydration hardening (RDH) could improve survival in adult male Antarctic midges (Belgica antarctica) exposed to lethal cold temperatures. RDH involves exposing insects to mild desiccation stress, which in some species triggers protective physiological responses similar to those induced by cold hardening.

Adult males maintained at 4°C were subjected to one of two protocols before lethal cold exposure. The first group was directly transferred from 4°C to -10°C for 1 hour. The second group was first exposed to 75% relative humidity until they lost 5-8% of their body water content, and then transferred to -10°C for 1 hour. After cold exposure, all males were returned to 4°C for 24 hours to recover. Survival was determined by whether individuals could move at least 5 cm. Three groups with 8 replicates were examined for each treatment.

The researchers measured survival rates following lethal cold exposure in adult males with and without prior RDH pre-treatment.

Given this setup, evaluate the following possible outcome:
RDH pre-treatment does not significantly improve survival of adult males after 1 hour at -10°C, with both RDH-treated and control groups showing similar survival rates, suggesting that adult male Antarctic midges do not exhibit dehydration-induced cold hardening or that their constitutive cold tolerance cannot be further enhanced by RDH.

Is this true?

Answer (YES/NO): YES